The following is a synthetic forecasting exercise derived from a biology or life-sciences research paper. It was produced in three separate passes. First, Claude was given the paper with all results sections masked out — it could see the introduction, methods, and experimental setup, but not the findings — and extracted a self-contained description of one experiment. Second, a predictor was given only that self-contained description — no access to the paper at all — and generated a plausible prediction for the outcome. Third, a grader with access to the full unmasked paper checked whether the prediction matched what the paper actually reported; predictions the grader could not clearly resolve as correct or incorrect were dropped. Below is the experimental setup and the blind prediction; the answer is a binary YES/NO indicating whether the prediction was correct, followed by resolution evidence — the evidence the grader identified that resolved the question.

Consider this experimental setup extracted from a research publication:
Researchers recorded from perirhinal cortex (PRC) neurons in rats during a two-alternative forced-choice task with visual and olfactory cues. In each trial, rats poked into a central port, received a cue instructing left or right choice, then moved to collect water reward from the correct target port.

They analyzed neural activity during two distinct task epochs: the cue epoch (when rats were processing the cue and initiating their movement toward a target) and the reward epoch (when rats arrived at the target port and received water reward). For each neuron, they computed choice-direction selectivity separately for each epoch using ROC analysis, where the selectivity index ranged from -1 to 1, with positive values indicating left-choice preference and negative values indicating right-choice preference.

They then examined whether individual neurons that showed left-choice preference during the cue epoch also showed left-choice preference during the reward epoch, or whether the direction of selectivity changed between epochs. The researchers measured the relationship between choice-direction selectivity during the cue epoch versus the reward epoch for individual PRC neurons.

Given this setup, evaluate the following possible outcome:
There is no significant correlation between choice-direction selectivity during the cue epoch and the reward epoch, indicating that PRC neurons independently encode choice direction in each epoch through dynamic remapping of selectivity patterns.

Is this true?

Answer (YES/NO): NO